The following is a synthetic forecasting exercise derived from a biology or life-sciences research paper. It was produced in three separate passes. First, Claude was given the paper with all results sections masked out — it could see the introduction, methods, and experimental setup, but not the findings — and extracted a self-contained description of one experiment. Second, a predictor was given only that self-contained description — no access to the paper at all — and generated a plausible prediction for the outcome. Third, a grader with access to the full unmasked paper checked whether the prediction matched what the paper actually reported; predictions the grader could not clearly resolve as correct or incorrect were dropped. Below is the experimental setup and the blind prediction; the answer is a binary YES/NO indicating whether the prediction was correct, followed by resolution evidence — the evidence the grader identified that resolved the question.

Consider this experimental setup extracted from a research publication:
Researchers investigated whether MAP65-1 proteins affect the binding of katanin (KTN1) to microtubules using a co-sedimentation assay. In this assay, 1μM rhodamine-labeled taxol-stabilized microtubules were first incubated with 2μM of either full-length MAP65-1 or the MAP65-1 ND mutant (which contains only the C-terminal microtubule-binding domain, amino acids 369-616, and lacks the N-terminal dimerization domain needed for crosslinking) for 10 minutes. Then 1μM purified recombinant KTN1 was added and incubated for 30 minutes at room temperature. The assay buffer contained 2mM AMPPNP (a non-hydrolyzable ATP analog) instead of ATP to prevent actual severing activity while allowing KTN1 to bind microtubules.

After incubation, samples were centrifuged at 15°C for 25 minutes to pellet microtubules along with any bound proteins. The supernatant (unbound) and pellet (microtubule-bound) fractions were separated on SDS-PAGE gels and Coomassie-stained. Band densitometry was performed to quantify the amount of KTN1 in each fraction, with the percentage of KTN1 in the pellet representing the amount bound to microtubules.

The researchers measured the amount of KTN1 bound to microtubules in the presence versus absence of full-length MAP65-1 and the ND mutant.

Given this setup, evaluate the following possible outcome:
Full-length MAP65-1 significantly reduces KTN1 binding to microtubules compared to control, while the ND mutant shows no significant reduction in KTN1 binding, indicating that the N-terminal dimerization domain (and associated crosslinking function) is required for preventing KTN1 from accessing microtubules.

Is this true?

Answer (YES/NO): YES